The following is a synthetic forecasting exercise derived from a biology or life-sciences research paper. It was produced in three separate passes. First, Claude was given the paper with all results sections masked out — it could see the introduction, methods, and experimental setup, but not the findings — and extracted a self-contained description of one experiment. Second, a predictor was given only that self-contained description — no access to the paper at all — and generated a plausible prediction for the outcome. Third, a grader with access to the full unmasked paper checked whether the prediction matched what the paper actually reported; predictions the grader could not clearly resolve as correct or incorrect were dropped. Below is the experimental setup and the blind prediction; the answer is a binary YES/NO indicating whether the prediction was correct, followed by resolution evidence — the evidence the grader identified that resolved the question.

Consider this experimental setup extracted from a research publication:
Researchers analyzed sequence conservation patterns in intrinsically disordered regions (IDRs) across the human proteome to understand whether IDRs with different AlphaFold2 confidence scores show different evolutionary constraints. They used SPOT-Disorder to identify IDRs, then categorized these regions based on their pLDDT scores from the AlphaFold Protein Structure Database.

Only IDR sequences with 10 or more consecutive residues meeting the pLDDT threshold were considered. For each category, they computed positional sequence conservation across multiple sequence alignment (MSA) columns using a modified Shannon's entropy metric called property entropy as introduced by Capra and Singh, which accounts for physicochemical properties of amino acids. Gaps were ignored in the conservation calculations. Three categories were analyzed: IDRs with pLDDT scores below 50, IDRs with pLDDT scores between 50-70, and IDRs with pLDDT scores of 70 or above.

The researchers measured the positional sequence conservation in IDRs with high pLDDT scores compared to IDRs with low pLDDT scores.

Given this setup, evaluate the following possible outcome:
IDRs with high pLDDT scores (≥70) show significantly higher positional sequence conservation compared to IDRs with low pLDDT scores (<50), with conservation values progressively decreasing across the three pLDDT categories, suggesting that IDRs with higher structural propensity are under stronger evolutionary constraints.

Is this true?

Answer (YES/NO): NO